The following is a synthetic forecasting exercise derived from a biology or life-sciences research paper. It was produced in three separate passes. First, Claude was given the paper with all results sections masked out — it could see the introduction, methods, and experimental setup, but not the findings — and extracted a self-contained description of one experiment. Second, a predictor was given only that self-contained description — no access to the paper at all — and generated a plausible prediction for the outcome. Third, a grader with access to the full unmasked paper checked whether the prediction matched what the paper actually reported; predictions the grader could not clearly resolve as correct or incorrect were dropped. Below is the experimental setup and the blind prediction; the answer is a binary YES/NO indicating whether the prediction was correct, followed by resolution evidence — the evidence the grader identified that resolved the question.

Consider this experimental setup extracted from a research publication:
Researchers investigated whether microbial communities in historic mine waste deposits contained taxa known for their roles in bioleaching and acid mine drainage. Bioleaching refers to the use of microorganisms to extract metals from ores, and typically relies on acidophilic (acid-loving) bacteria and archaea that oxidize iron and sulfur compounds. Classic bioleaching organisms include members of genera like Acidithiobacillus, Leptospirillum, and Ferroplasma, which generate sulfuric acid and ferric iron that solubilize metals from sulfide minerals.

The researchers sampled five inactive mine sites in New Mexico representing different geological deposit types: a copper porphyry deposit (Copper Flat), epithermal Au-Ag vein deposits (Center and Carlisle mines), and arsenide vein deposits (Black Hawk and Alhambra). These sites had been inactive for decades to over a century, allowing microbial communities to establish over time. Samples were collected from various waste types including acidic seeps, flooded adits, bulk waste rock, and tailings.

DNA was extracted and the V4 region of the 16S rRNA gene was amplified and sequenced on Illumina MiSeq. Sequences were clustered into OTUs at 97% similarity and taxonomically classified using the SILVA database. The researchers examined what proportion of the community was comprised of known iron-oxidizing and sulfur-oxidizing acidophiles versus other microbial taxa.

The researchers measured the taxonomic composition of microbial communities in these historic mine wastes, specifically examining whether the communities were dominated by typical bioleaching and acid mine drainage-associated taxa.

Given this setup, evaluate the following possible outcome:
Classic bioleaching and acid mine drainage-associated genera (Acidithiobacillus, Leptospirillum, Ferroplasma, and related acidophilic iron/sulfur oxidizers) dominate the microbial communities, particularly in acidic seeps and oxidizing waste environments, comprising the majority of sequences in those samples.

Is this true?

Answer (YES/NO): NO